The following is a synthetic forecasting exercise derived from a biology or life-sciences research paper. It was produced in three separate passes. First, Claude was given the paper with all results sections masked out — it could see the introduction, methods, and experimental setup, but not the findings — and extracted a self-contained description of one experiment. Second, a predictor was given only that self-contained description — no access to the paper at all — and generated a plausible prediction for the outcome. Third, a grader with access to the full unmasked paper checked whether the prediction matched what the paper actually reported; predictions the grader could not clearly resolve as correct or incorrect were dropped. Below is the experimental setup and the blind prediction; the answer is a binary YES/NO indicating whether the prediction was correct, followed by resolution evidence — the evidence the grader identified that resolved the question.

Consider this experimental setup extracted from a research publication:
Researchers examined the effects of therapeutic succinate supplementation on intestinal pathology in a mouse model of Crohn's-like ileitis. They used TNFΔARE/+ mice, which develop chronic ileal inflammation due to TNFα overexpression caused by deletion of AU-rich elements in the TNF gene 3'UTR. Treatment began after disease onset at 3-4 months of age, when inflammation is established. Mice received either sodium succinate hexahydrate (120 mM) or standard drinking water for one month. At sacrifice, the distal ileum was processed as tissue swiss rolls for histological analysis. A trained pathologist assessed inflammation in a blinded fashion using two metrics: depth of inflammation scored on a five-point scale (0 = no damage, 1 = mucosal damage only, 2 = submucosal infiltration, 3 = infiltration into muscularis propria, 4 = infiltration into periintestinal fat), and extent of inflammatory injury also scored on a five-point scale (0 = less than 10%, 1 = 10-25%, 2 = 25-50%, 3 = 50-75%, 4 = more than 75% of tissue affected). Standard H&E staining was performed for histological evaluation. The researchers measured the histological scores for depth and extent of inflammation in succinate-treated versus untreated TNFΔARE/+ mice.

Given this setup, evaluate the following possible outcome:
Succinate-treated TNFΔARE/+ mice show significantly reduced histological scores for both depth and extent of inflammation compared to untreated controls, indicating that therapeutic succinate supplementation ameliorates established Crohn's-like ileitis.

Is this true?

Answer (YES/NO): YES